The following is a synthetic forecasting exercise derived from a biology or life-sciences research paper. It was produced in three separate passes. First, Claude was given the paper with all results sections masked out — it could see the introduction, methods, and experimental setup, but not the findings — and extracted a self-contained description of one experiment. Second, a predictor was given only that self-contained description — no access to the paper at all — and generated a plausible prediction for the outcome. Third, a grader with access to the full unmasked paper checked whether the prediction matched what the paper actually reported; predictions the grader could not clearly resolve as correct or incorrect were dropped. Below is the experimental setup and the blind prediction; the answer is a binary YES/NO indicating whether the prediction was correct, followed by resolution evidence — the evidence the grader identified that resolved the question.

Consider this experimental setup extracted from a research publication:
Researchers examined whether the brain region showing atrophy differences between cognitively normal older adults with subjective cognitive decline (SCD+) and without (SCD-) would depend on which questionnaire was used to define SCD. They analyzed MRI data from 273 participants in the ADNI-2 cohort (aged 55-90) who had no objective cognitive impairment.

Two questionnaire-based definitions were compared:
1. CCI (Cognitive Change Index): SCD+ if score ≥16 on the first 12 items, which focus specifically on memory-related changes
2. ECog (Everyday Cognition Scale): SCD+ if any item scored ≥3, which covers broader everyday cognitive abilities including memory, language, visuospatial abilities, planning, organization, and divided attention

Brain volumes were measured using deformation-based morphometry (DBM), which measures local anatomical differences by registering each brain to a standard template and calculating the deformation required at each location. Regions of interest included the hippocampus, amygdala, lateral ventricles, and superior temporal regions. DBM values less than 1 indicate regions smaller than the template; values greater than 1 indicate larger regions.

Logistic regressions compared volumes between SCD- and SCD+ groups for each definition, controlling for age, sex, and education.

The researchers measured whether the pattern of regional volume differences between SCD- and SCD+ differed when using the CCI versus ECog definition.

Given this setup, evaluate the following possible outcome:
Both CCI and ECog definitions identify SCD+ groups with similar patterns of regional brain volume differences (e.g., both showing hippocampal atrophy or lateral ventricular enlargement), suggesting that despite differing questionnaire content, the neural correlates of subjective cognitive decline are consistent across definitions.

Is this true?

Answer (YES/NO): NO